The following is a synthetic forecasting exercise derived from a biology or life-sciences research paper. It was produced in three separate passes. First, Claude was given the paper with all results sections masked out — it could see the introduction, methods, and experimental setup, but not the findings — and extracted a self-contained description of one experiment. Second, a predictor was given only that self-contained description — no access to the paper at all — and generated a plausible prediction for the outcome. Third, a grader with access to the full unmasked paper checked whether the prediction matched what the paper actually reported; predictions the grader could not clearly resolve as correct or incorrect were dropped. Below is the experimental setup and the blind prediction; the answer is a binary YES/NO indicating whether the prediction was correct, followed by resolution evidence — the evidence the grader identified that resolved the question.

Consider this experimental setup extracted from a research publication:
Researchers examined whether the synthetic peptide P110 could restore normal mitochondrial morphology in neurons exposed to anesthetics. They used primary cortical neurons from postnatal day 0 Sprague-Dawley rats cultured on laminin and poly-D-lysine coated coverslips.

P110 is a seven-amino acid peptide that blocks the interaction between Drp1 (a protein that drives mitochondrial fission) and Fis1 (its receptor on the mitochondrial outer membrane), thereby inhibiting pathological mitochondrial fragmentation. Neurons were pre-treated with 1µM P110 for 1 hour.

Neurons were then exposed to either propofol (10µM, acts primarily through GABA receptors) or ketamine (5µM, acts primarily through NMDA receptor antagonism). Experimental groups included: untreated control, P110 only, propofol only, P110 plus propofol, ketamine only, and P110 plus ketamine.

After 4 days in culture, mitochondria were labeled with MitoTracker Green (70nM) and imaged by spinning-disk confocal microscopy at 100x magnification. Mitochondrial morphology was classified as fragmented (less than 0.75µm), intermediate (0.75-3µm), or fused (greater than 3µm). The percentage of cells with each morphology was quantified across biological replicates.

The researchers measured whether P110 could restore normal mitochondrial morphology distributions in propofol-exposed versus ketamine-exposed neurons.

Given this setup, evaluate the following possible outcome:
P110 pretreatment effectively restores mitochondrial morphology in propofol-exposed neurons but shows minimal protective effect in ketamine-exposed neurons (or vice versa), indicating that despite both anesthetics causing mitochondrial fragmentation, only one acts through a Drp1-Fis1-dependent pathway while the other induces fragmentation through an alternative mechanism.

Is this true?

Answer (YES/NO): YES